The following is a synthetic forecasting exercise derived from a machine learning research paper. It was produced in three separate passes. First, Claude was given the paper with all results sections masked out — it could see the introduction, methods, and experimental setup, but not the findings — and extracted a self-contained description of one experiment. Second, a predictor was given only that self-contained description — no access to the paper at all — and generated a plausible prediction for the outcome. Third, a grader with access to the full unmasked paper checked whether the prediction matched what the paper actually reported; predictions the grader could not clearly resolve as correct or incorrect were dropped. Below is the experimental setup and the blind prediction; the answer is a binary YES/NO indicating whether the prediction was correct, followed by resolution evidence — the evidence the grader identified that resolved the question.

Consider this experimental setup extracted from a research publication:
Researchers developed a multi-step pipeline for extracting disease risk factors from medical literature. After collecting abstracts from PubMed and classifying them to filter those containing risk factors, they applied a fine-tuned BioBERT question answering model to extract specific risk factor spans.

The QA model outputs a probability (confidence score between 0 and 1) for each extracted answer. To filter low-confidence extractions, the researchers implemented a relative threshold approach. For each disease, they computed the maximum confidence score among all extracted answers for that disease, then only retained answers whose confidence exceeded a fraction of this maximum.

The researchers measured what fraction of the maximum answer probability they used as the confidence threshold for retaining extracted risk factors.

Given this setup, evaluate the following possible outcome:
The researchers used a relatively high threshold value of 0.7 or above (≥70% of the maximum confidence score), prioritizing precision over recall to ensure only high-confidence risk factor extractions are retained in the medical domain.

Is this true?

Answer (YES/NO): NO